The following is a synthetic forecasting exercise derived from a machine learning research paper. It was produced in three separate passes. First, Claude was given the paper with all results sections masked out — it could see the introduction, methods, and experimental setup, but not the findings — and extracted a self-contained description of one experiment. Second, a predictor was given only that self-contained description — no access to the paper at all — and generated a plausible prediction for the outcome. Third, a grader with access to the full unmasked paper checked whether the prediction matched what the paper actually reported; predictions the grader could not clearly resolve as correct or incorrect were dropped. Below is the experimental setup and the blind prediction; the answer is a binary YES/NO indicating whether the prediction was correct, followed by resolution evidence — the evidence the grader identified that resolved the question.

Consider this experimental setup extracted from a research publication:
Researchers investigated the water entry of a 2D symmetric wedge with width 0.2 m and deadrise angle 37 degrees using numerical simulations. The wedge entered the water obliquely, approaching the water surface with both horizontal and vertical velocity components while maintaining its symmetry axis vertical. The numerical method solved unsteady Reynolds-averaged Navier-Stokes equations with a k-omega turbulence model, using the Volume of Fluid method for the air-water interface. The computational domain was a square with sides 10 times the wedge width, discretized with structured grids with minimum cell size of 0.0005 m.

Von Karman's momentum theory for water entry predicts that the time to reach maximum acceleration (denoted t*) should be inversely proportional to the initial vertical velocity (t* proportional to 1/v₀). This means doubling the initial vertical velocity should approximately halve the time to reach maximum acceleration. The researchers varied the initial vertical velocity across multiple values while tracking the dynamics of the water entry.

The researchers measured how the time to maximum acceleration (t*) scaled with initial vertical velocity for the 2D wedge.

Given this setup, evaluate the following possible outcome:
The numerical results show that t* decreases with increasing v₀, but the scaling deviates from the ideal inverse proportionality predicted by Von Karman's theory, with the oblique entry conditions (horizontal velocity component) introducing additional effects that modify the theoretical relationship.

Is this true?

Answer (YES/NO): NO